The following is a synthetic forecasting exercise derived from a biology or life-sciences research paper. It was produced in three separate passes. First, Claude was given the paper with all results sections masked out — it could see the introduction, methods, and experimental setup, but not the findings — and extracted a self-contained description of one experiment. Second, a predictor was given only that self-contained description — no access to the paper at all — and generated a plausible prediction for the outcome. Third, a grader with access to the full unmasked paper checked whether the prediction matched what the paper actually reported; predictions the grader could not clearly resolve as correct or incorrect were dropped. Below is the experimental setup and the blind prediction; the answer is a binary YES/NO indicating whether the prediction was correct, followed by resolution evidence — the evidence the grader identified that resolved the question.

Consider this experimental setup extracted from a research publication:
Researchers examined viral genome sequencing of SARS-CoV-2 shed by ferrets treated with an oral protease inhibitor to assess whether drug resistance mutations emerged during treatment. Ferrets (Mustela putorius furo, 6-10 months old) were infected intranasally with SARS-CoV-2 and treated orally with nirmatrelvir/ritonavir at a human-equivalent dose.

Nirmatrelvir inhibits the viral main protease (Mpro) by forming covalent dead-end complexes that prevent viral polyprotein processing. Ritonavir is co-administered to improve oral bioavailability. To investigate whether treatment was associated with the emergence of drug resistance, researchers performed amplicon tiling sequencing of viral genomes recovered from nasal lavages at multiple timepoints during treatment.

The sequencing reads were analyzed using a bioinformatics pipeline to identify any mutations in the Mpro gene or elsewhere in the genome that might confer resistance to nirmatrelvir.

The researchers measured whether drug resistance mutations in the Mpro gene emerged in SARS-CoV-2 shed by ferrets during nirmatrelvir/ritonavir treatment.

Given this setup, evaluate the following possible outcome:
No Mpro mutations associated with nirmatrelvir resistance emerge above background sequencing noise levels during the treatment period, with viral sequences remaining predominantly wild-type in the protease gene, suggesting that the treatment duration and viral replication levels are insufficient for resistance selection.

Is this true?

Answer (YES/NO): YES